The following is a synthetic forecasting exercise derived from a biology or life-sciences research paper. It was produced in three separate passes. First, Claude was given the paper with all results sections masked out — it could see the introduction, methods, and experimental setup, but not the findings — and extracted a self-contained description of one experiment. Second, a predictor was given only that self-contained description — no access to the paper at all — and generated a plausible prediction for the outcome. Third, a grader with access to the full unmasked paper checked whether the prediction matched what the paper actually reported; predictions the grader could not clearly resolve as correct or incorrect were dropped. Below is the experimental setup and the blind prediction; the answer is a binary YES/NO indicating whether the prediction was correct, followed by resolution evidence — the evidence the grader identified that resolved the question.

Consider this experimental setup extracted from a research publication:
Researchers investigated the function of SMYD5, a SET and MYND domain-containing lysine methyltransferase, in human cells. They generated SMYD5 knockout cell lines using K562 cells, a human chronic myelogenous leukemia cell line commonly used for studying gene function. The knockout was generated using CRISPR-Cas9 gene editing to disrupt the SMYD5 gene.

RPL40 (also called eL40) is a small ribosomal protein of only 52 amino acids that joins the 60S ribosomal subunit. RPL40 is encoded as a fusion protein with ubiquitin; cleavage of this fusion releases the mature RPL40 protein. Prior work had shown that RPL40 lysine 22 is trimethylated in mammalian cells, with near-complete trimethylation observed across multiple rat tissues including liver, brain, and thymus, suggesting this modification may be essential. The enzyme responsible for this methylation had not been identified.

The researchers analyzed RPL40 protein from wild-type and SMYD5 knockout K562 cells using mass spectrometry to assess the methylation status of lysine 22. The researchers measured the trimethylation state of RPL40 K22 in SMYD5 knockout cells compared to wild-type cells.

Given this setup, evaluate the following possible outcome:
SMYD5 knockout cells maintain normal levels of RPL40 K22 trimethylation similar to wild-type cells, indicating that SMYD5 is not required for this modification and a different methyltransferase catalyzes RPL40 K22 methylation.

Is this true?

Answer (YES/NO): NO